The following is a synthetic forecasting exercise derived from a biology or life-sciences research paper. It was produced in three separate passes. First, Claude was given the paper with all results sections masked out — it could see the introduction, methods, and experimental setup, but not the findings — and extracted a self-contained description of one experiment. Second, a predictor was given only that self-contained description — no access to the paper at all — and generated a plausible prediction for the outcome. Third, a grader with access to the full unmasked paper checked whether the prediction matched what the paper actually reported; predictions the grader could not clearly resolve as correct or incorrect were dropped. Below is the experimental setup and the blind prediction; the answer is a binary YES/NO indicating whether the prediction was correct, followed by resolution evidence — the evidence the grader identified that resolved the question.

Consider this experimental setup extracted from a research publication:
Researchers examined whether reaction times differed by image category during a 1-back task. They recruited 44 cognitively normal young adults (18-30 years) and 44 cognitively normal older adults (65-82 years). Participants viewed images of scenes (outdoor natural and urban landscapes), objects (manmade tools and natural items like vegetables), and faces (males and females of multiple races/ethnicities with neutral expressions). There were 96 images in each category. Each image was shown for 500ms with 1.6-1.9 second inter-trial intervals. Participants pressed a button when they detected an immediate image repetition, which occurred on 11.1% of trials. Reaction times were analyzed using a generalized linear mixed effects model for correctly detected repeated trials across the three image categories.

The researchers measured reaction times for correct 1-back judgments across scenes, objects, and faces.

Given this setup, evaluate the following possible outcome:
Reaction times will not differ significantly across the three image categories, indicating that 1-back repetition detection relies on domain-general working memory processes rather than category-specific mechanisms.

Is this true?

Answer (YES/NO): NO